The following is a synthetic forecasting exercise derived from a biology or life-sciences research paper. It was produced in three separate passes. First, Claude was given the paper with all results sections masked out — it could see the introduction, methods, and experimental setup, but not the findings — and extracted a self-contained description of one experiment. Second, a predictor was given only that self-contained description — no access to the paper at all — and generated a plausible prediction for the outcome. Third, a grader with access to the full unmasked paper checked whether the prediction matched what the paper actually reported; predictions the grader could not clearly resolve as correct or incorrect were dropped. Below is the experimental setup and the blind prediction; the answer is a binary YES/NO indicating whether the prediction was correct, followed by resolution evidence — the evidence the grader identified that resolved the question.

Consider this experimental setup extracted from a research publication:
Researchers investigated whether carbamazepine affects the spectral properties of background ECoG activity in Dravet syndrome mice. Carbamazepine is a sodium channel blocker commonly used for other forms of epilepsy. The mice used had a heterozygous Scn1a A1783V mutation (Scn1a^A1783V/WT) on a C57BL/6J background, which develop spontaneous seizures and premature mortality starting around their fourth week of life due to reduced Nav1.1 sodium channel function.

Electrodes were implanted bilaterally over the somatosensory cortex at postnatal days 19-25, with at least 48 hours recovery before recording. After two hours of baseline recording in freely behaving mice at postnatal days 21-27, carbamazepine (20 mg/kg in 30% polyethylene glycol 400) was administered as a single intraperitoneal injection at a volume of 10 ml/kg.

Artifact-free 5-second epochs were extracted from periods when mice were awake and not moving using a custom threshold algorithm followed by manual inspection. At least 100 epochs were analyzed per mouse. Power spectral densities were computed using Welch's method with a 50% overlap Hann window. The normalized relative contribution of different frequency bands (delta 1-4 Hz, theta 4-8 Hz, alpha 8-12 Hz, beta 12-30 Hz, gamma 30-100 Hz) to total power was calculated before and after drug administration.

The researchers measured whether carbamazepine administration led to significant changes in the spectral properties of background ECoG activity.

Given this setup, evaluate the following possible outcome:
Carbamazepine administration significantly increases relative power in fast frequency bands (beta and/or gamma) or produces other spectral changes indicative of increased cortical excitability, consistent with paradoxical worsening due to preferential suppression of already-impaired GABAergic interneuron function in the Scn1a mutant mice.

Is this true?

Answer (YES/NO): NO